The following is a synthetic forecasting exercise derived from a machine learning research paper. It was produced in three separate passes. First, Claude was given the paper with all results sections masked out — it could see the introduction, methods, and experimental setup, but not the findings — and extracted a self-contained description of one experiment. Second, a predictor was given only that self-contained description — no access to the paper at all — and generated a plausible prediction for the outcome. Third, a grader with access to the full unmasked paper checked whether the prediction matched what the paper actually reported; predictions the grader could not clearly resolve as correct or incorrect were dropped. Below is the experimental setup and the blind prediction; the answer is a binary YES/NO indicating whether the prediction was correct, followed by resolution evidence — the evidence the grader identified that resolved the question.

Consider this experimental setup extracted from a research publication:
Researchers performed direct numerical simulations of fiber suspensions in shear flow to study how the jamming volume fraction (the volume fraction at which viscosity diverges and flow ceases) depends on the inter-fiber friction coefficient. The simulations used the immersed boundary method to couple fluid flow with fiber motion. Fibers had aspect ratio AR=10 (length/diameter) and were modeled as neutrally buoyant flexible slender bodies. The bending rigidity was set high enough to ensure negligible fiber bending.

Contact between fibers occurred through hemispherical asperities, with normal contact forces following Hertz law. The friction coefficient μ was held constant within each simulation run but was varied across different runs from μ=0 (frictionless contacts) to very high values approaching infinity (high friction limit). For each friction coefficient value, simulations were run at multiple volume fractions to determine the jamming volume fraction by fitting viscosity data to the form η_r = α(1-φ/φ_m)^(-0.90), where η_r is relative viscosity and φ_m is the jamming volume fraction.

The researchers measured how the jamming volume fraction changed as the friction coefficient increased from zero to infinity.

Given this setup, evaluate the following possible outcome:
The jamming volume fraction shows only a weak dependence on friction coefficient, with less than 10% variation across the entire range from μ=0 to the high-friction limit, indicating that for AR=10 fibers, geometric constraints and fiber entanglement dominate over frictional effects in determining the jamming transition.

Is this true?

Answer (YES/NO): NO